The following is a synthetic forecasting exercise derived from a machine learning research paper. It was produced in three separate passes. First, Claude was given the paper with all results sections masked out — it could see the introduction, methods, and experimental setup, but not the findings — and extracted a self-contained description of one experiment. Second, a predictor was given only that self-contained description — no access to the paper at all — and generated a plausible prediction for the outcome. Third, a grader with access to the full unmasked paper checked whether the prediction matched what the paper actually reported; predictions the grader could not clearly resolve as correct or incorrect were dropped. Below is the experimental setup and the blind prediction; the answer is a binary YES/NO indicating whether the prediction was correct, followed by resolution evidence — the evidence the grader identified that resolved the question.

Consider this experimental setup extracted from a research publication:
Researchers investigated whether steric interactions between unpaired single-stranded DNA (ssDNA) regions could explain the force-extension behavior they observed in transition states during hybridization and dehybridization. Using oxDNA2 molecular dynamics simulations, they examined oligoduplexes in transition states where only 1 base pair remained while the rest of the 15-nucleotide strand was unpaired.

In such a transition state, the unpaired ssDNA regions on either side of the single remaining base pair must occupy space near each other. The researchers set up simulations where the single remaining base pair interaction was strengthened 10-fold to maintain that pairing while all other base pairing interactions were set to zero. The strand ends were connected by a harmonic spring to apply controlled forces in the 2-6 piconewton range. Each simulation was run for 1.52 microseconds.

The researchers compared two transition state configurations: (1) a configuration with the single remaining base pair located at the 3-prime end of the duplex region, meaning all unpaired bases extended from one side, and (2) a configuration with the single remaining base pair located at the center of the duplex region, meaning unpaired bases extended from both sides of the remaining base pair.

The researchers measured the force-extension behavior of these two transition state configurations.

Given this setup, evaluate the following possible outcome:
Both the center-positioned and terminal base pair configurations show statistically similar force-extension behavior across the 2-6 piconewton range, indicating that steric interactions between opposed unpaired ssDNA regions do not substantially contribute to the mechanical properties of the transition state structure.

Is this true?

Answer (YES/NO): NO